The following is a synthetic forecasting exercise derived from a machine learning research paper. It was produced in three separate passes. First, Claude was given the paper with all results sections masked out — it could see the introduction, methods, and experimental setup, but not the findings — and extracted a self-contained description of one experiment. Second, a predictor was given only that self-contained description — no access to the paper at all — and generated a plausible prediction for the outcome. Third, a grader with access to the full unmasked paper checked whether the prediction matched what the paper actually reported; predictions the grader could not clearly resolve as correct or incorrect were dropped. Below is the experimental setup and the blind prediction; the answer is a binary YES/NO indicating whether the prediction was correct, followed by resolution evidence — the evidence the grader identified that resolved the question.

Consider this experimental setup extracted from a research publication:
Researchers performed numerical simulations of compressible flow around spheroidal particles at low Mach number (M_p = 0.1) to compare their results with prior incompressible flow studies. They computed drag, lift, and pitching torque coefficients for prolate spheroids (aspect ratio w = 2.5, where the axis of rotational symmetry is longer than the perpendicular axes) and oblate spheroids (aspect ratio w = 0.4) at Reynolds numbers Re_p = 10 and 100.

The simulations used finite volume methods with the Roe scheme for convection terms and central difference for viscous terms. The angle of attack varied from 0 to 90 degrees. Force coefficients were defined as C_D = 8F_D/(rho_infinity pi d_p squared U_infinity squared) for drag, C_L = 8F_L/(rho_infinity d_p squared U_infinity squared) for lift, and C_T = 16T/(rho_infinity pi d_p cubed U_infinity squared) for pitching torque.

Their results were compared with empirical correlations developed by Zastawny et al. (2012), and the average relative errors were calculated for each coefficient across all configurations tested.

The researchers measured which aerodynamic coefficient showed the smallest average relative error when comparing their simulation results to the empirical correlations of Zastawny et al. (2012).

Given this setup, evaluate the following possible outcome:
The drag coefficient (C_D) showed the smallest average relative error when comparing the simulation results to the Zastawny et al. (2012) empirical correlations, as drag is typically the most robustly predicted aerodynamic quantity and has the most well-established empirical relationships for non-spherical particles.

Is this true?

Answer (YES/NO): NO